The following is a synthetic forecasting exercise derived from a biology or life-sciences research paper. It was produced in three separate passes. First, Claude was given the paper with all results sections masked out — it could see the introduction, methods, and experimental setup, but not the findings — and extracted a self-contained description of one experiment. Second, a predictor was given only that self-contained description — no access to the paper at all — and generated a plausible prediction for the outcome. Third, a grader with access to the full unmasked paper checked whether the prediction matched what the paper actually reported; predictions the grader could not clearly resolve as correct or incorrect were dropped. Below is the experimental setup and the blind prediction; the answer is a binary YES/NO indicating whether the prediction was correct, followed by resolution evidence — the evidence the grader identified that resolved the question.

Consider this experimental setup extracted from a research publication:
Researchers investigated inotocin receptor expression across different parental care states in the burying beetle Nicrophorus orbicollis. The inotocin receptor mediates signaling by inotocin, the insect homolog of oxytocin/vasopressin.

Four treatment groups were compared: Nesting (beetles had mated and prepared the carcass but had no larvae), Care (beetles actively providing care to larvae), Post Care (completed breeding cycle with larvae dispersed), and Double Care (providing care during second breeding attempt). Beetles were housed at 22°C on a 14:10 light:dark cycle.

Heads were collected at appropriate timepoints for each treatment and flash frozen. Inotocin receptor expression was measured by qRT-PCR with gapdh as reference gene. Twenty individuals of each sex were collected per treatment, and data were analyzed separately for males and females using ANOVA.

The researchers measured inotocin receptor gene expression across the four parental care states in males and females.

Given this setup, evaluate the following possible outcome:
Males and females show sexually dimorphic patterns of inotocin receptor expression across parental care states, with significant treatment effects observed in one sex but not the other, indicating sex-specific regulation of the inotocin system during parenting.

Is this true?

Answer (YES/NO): NO